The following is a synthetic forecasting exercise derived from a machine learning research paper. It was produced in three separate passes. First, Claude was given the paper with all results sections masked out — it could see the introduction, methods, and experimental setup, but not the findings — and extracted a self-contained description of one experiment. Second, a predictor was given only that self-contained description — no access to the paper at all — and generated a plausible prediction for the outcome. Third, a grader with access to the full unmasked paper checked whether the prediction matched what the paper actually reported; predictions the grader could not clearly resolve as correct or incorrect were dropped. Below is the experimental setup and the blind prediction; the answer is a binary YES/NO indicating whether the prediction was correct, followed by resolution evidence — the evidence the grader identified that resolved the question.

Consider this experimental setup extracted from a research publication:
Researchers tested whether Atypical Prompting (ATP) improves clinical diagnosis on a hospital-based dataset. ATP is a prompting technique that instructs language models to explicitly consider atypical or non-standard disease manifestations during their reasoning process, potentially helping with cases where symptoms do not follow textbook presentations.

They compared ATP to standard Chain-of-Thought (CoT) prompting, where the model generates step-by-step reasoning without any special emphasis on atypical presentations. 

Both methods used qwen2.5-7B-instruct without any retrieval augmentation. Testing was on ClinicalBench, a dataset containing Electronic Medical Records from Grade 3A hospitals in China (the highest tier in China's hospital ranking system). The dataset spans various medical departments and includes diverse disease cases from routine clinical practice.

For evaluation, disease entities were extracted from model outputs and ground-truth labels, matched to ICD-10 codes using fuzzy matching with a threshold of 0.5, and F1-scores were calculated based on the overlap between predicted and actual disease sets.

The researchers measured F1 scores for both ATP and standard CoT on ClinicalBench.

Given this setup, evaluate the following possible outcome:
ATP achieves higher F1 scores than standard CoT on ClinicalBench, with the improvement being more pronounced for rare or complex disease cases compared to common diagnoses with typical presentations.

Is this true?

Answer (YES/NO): NO